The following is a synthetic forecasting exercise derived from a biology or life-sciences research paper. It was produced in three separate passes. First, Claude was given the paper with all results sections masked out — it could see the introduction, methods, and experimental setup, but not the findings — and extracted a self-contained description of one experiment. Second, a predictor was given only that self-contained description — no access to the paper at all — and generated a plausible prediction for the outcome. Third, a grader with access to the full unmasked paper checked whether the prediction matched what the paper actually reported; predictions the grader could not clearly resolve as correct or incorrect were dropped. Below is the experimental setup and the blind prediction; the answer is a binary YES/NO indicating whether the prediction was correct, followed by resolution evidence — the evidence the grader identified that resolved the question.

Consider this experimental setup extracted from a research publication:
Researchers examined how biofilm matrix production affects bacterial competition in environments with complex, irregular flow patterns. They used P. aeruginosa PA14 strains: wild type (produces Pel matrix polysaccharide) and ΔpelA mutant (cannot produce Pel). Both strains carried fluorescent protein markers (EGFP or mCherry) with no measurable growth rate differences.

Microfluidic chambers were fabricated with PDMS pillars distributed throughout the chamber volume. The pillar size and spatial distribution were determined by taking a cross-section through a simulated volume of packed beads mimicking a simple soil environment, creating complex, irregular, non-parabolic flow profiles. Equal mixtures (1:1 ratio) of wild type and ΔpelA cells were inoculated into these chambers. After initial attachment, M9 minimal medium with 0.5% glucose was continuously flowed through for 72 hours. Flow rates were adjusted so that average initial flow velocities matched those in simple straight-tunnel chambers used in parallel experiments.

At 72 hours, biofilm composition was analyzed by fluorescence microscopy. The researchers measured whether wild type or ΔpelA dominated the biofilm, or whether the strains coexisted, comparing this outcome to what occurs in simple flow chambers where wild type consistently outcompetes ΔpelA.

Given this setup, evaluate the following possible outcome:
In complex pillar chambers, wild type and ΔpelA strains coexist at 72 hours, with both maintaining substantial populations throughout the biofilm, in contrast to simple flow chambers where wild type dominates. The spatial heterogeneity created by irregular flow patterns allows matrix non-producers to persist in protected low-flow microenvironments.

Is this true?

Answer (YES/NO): YES